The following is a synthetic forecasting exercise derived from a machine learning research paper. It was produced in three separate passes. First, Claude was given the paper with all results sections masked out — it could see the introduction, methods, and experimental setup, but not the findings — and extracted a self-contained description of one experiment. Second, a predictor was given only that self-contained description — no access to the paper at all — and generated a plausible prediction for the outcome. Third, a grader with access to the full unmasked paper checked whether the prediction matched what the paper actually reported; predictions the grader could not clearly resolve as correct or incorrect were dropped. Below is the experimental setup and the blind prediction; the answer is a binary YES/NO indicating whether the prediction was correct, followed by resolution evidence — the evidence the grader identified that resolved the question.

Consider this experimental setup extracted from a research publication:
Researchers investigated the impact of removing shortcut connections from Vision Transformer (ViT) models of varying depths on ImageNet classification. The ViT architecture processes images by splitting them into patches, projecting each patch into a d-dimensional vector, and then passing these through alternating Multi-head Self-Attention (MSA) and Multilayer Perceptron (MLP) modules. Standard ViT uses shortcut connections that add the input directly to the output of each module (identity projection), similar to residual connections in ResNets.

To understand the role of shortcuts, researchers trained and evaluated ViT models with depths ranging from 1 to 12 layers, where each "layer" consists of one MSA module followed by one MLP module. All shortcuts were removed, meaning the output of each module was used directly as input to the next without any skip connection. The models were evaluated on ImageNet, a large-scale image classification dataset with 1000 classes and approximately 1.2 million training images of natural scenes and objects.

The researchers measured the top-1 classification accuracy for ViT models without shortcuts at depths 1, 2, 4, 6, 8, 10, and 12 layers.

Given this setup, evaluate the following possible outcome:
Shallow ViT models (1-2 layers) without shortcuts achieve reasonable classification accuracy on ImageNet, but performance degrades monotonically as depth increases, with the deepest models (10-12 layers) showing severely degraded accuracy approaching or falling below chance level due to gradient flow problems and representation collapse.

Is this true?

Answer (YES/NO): NO